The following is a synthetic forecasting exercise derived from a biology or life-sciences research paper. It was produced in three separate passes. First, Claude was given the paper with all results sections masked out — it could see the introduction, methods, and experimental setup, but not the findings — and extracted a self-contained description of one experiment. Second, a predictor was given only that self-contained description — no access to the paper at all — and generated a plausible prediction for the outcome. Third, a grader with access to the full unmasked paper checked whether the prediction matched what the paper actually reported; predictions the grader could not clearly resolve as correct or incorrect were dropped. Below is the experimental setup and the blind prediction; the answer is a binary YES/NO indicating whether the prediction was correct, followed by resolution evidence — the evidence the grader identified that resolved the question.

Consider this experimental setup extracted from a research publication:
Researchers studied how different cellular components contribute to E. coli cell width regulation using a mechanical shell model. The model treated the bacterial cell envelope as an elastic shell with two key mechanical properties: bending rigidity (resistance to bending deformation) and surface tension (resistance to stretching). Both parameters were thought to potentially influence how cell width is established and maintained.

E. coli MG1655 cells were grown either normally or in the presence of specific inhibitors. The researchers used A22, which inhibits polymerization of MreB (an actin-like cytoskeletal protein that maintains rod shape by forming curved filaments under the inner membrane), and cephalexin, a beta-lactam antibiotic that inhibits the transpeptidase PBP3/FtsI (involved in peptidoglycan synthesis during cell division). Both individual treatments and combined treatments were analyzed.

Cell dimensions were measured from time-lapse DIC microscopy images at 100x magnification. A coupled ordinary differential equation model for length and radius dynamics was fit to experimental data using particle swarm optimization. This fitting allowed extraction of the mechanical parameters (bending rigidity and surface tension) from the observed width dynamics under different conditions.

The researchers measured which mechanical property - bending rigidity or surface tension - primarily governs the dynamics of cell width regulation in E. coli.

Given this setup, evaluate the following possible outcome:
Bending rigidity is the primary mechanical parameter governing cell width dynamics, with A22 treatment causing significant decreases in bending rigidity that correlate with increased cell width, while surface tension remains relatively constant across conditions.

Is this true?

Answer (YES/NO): NO